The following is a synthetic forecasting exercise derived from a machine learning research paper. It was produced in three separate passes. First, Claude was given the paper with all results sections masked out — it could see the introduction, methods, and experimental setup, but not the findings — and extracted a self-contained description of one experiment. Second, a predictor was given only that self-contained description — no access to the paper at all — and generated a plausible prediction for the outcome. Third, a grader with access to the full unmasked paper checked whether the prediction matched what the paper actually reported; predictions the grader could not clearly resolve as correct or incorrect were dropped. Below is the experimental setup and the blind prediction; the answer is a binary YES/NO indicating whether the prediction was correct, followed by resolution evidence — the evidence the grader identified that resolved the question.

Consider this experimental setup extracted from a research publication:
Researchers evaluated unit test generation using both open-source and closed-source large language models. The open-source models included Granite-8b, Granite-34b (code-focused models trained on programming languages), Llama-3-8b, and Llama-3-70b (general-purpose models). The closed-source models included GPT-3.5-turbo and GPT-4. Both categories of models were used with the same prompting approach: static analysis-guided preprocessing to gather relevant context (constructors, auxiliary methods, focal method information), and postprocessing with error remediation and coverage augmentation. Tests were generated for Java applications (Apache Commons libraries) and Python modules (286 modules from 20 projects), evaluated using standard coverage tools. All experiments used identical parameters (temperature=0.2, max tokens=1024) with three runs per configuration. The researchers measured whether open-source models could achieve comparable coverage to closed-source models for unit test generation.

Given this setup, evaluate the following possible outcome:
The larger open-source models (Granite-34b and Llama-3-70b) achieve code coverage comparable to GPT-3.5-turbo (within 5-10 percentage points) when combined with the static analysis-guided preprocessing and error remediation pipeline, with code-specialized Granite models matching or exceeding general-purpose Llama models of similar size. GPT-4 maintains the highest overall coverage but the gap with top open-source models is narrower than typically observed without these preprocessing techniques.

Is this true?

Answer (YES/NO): NO